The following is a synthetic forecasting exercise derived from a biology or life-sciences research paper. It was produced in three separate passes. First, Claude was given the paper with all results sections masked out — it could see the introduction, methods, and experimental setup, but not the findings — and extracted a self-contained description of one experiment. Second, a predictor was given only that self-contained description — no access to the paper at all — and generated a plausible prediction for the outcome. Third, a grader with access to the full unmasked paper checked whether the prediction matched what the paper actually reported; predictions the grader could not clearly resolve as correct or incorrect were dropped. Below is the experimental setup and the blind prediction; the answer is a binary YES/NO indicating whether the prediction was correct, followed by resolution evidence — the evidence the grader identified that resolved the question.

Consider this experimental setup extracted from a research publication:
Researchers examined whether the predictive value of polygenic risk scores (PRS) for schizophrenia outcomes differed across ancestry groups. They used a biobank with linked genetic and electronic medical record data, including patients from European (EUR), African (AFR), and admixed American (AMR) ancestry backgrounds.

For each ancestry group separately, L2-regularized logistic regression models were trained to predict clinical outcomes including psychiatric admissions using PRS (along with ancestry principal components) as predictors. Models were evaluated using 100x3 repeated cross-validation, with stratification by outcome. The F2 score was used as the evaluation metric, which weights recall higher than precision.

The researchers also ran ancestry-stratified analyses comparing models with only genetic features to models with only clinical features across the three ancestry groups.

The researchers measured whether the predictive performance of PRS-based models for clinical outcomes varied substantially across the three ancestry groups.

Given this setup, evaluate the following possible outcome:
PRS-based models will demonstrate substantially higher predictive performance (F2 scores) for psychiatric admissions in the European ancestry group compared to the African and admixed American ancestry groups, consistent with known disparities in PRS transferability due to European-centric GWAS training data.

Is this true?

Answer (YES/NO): NO